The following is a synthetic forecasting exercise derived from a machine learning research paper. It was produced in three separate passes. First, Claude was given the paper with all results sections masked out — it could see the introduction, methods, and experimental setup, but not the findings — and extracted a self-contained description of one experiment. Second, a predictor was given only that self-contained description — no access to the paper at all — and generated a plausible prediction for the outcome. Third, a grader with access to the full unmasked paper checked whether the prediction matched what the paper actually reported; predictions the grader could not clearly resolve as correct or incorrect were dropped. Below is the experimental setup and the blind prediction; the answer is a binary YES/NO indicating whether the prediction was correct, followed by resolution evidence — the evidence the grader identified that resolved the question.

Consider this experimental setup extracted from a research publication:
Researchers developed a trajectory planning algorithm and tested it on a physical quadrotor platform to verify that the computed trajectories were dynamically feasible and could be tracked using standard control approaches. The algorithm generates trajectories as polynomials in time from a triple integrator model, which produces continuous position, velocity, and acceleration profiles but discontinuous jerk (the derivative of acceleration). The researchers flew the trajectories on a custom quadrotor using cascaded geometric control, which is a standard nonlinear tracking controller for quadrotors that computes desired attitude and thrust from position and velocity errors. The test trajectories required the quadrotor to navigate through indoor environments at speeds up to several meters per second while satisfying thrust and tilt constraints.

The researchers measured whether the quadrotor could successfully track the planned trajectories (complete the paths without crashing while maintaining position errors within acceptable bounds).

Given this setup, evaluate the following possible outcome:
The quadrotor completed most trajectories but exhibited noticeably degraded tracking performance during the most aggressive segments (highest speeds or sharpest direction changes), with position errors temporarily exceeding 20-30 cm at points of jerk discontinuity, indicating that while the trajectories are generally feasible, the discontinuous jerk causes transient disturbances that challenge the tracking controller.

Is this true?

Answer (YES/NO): NO